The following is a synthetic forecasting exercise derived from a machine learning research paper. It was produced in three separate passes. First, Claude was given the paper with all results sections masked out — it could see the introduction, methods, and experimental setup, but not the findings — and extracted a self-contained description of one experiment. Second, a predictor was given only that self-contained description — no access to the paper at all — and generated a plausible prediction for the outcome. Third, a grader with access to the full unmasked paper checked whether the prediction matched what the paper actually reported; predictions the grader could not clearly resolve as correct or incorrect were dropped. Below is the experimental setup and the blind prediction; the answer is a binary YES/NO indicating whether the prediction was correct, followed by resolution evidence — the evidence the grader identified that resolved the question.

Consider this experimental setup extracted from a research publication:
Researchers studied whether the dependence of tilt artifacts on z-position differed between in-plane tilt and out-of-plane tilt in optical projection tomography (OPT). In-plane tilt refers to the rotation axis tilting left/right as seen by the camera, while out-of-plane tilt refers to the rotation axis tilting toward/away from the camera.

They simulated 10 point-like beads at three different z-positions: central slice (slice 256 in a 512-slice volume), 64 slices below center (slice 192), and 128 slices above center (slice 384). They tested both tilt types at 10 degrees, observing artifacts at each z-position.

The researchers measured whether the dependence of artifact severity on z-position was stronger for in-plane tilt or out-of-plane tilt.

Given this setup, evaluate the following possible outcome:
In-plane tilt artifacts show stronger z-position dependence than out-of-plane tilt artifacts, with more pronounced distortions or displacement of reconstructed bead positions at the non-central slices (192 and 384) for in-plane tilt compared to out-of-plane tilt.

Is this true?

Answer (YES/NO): YES